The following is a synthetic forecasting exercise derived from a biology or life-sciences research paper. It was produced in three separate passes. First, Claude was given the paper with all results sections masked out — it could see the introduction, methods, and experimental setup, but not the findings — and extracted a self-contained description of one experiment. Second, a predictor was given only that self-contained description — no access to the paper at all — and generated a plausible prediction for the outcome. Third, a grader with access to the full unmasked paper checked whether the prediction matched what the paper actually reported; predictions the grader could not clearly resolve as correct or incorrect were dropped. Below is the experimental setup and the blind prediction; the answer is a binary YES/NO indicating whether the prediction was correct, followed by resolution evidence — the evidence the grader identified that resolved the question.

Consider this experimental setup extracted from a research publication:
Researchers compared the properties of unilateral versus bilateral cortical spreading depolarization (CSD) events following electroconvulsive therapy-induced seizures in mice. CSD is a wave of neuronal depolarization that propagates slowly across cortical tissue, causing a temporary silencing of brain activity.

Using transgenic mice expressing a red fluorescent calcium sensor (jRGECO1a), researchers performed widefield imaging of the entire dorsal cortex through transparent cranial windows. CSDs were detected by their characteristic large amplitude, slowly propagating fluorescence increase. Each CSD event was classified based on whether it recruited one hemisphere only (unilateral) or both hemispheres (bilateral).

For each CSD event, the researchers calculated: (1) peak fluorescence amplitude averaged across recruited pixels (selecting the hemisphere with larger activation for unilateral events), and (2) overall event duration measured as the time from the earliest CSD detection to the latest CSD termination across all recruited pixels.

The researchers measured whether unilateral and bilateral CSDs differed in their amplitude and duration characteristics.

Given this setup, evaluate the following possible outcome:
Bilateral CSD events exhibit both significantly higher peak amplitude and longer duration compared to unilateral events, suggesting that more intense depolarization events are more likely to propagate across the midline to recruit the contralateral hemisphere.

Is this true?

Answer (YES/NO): NO